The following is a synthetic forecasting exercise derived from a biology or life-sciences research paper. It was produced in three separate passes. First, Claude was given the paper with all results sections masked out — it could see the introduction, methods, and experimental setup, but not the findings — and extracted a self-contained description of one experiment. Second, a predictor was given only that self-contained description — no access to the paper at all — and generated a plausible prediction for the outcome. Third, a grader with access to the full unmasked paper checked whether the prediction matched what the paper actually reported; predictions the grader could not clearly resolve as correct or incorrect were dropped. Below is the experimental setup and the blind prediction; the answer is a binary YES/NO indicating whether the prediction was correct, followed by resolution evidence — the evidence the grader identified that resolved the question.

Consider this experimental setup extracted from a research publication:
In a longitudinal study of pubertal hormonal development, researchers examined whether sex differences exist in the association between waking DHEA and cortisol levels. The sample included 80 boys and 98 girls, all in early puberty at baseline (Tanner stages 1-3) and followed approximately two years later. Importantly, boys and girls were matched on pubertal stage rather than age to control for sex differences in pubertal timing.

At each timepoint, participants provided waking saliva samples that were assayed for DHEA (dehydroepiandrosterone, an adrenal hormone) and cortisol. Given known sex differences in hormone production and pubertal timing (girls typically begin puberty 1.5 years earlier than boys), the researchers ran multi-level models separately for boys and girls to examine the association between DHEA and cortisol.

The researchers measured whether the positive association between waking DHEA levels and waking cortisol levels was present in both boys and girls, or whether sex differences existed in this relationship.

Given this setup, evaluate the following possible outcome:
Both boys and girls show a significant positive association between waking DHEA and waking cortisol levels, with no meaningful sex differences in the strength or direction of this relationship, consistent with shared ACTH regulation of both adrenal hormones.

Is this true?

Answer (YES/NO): NO